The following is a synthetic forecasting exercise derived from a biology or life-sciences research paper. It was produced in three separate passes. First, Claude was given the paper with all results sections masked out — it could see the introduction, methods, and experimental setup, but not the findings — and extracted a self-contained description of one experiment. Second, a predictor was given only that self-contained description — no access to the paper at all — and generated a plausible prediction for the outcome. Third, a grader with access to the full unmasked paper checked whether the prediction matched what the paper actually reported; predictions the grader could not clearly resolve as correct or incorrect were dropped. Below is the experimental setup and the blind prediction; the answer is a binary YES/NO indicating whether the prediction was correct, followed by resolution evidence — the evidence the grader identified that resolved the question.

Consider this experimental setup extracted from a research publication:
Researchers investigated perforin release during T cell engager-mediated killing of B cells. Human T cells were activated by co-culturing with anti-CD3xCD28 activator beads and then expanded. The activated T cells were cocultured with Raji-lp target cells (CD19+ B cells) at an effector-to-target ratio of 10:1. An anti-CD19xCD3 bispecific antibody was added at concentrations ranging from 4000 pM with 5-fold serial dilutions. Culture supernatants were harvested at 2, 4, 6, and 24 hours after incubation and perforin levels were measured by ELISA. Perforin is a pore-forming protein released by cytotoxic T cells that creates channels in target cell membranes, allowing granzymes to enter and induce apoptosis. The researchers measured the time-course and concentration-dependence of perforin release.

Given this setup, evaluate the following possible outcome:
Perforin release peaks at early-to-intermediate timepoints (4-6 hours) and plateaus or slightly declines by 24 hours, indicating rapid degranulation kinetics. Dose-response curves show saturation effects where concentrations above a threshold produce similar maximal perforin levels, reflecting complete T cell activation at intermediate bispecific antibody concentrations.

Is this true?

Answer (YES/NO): NO